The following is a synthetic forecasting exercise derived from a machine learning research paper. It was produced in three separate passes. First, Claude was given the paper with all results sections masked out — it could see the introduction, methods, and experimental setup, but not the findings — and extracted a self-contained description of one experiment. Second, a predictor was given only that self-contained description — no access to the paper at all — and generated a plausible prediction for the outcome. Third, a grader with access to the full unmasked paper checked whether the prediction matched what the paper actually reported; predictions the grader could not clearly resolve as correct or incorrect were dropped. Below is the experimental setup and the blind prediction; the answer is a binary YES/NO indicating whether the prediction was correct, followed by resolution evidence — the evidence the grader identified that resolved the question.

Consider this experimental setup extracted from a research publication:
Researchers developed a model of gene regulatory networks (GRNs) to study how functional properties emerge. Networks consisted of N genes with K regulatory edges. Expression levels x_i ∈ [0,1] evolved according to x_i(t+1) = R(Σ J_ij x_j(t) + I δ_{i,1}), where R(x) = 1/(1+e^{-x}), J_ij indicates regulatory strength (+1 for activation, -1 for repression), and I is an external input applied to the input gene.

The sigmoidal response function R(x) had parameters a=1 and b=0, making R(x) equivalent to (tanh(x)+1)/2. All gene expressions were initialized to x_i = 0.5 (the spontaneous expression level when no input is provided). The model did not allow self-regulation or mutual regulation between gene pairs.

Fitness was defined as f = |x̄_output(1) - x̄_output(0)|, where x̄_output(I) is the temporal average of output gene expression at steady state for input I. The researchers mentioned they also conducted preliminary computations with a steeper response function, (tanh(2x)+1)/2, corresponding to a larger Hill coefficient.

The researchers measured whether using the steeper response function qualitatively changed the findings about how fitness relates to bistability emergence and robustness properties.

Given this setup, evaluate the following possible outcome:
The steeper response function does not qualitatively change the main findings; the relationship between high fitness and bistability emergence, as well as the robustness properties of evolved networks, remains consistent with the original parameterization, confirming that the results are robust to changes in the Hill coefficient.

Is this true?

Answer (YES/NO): YES